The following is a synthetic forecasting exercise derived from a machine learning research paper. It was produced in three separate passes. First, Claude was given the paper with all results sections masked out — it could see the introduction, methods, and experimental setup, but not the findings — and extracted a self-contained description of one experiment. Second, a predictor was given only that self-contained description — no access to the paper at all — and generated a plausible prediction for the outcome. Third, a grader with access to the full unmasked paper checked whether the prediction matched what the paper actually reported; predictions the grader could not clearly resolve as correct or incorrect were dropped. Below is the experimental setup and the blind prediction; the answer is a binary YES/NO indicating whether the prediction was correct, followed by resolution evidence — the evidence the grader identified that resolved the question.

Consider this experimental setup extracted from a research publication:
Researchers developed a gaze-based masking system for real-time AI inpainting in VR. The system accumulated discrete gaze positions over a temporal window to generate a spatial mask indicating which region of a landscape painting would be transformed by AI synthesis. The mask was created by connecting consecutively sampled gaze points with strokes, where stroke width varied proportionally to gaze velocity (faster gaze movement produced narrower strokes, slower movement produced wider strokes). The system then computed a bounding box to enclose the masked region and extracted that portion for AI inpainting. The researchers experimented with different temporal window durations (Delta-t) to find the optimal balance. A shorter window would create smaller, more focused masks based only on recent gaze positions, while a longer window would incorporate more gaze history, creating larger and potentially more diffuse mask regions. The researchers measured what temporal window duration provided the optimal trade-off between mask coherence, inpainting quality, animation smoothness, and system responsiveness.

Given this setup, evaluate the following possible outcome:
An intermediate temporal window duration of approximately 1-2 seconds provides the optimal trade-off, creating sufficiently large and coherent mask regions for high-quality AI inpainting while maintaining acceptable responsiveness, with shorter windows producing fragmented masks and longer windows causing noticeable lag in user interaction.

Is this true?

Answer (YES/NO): YES